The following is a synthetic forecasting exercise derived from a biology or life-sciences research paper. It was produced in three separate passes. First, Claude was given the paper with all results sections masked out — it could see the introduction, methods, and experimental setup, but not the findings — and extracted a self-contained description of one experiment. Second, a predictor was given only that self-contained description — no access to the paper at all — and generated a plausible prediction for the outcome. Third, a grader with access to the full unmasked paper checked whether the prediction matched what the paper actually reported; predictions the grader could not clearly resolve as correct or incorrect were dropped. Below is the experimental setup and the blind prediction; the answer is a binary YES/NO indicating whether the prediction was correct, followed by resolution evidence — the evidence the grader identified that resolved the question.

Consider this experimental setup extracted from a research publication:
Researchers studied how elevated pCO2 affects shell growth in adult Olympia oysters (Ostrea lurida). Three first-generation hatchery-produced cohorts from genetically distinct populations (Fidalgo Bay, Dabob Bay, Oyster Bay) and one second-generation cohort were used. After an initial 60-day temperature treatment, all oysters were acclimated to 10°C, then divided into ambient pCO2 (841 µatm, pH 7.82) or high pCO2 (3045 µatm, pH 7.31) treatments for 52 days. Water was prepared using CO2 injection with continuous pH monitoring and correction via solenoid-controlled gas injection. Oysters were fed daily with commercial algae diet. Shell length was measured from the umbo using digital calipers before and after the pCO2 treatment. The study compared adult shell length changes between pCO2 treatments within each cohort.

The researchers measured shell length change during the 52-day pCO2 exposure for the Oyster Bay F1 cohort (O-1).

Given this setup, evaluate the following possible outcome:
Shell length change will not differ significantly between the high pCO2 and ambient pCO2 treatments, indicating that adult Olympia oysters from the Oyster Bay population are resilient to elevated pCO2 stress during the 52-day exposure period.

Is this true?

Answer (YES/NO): NO